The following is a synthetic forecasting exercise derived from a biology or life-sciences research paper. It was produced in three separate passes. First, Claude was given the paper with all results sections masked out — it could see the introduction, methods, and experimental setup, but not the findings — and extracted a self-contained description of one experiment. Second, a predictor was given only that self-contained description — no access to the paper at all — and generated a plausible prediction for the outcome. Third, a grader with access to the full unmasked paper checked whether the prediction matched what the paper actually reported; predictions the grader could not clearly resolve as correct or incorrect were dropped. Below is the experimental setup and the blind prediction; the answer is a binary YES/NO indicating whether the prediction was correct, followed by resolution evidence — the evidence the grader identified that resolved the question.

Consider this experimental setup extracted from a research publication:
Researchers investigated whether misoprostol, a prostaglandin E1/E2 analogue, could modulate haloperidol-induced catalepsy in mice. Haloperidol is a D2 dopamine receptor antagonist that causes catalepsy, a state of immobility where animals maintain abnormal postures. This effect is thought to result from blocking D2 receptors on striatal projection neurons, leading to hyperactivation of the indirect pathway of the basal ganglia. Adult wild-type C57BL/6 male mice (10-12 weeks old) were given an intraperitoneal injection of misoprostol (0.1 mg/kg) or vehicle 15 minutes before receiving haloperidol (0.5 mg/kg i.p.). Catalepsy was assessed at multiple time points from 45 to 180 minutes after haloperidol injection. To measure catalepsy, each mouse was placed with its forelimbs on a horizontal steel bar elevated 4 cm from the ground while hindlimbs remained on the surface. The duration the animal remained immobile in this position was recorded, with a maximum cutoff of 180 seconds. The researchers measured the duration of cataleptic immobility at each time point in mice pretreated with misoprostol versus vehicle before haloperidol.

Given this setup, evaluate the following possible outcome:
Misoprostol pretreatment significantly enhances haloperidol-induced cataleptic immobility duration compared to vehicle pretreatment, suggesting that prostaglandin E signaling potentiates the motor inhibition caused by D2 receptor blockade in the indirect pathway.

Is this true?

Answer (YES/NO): NO